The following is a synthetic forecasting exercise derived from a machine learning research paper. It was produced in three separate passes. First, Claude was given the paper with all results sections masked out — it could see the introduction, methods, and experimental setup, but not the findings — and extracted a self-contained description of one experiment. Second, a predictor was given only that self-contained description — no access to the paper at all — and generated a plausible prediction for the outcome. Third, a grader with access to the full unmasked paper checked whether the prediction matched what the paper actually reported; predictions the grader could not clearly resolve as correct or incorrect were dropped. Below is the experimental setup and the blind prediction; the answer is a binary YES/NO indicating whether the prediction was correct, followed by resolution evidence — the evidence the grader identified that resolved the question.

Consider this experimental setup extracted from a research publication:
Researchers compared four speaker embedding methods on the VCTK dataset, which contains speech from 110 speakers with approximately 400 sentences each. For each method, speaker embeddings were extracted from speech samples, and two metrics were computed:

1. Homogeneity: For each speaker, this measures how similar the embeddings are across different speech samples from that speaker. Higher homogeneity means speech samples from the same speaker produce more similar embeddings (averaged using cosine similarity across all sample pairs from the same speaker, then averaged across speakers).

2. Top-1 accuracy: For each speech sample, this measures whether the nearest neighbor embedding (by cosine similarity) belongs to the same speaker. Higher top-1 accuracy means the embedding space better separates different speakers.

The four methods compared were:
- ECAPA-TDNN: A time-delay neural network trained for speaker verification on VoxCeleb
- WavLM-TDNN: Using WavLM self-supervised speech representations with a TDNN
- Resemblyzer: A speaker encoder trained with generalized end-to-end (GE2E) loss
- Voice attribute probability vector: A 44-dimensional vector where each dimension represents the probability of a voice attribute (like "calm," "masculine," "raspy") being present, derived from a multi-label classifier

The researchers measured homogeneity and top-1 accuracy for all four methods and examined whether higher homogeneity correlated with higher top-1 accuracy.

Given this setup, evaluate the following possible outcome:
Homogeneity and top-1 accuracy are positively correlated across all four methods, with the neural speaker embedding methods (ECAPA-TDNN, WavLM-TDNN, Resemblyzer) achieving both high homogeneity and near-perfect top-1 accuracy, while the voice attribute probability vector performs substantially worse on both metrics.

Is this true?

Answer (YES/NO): NO